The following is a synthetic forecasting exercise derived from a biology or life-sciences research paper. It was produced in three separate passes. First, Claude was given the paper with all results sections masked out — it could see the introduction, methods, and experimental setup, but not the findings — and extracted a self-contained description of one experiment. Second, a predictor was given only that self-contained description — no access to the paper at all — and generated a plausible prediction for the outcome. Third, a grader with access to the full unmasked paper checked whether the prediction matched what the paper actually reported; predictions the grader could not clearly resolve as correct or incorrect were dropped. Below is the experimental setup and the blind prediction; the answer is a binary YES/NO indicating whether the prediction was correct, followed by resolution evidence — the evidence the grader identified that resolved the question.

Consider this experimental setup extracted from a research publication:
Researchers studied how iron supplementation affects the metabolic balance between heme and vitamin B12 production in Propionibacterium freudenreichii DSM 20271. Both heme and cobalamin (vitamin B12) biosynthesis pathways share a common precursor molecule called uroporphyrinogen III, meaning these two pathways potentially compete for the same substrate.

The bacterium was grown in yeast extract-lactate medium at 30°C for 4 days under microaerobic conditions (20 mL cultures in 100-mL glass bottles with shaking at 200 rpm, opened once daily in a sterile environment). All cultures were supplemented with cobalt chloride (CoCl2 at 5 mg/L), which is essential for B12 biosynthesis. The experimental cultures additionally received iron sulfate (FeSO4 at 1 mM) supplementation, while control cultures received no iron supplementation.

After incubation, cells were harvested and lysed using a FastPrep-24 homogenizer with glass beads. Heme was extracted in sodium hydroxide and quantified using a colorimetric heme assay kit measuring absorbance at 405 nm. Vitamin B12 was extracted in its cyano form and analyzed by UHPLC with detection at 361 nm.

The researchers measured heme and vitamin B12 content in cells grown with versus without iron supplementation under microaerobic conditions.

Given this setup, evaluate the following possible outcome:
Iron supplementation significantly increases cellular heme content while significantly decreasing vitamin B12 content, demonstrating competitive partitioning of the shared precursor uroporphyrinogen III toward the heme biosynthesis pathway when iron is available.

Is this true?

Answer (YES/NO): YES